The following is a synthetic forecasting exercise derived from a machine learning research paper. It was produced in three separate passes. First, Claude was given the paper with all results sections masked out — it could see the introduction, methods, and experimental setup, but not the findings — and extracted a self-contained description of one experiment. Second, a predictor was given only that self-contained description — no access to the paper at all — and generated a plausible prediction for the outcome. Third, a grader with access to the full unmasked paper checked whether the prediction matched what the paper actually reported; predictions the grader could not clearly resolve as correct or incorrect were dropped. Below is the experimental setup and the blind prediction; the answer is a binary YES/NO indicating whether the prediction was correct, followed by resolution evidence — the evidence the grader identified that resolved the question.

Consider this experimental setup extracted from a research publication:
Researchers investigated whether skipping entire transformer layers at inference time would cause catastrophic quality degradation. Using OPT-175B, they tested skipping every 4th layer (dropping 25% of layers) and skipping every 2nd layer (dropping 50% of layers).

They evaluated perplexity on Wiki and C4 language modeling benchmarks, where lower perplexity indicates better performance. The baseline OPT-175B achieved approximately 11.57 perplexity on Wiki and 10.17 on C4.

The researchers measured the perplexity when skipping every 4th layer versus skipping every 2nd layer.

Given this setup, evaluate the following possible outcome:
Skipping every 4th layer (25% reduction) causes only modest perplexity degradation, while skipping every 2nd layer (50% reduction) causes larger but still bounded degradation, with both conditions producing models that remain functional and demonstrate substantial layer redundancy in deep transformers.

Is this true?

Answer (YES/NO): YES